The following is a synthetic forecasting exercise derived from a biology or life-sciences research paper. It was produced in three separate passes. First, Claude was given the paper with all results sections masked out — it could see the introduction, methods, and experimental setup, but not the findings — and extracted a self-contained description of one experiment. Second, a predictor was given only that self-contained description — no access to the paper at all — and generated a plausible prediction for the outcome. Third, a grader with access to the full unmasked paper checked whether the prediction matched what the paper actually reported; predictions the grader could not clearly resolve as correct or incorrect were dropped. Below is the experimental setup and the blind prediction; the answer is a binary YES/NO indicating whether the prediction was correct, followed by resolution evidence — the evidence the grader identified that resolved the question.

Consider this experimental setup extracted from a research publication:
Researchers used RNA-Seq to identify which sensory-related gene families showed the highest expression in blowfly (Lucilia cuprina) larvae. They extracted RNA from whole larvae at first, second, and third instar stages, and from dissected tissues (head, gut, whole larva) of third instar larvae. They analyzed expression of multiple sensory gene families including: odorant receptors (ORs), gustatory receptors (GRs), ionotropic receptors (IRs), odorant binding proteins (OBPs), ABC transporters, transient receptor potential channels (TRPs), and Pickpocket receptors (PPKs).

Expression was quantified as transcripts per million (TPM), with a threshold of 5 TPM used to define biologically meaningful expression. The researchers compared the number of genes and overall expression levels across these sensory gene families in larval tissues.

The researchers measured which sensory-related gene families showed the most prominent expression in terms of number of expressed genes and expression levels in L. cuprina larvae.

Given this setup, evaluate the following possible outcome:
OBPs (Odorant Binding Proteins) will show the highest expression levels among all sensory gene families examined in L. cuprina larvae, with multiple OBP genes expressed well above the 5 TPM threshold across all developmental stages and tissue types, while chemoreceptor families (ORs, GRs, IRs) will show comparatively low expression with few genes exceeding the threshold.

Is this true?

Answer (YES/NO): NO